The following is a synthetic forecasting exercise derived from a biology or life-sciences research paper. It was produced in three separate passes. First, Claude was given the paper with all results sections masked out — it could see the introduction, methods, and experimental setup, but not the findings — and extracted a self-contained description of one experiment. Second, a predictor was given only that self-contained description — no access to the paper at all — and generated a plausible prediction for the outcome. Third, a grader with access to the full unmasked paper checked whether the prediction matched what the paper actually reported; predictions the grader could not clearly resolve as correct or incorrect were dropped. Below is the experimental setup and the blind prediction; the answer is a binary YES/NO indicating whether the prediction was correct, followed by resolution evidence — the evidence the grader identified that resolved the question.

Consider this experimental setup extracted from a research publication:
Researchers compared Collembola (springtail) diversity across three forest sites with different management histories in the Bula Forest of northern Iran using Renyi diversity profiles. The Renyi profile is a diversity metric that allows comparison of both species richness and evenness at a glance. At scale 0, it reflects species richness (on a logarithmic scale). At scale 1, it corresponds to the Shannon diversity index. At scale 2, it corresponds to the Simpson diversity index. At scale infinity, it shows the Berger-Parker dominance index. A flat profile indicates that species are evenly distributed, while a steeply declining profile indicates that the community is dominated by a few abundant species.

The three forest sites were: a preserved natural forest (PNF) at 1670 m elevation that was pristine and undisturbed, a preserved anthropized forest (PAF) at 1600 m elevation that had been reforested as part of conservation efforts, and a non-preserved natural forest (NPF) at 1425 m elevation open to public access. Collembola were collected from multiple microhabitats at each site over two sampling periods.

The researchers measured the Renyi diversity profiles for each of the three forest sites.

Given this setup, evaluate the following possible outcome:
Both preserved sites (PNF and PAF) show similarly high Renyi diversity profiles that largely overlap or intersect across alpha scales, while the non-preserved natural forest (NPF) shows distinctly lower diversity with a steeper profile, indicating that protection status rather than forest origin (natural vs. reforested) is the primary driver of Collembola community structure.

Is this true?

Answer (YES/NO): NO